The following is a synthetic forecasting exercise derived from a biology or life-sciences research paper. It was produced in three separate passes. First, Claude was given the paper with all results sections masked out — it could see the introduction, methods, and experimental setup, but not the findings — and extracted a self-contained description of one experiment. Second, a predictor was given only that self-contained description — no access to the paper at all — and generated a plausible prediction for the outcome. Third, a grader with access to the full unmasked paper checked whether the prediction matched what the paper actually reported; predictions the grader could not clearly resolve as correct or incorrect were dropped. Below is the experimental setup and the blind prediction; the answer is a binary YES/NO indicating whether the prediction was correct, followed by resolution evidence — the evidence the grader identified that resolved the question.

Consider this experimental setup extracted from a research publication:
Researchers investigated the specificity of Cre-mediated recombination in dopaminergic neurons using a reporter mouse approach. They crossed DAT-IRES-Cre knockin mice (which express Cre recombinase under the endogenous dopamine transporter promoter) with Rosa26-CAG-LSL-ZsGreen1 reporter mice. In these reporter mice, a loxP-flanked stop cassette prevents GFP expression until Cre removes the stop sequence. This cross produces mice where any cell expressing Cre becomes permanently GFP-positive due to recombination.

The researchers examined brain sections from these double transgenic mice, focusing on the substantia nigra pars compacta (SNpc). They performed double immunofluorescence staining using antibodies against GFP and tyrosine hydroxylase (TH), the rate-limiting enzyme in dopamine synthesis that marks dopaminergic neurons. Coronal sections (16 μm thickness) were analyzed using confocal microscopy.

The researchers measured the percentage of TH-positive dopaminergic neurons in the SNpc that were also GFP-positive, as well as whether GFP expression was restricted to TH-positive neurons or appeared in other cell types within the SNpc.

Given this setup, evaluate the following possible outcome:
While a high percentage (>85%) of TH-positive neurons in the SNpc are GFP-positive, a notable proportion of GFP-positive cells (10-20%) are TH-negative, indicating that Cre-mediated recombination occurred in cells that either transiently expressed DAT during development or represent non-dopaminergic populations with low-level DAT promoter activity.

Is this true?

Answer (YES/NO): NO